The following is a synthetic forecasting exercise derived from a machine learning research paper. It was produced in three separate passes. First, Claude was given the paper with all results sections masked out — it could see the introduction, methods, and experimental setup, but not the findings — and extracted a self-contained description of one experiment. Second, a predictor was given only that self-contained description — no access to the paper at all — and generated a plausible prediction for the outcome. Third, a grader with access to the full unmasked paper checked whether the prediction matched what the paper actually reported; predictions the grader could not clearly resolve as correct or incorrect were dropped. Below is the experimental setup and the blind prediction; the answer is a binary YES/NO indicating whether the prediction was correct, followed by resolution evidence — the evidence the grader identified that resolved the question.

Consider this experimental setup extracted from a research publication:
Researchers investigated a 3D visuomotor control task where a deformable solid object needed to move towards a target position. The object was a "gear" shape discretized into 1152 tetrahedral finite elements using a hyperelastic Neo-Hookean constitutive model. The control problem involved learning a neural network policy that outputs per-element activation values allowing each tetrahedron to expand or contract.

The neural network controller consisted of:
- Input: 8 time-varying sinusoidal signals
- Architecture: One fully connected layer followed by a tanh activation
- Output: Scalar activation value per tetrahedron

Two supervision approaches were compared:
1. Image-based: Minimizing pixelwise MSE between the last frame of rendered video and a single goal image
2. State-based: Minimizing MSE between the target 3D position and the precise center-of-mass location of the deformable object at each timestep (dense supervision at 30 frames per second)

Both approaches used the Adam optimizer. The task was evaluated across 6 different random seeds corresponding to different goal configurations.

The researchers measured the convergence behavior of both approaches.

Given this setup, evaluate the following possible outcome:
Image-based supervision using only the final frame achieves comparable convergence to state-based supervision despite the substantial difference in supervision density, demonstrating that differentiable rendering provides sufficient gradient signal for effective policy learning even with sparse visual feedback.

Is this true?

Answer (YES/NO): NO